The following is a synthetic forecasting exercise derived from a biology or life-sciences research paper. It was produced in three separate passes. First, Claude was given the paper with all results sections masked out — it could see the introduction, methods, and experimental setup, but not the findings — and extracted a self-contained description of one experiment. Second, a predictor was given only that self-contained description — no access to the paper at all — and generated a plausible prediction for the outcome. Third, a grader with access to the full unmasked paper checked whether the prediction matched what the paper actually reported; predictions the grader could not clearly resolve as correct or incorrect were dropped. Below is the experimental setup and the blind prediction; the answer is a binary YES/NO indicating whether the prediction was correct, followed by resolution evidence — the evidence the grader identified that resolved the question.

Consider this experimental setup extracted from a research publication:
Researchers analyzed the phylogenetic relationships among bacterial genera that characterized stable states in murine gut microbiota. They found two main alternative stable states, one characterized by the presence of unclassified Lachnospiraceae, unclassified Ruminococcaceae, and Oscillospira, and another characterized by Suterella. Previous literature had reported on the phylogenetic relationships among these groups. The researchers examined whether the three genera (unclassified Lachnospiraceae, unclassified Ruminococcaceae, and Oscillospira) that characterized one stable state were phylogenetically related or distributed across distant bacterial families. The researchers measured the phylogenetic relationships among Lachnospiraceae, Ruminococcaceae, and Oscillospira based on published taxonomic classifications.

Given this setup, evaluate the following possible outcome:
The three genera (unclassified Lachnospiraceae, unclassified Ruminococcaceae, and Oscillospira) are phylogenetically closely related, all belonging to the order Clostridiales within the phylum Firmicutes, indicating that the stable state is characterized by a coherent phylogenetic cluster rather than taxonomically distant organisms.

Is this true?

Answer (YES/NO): NO